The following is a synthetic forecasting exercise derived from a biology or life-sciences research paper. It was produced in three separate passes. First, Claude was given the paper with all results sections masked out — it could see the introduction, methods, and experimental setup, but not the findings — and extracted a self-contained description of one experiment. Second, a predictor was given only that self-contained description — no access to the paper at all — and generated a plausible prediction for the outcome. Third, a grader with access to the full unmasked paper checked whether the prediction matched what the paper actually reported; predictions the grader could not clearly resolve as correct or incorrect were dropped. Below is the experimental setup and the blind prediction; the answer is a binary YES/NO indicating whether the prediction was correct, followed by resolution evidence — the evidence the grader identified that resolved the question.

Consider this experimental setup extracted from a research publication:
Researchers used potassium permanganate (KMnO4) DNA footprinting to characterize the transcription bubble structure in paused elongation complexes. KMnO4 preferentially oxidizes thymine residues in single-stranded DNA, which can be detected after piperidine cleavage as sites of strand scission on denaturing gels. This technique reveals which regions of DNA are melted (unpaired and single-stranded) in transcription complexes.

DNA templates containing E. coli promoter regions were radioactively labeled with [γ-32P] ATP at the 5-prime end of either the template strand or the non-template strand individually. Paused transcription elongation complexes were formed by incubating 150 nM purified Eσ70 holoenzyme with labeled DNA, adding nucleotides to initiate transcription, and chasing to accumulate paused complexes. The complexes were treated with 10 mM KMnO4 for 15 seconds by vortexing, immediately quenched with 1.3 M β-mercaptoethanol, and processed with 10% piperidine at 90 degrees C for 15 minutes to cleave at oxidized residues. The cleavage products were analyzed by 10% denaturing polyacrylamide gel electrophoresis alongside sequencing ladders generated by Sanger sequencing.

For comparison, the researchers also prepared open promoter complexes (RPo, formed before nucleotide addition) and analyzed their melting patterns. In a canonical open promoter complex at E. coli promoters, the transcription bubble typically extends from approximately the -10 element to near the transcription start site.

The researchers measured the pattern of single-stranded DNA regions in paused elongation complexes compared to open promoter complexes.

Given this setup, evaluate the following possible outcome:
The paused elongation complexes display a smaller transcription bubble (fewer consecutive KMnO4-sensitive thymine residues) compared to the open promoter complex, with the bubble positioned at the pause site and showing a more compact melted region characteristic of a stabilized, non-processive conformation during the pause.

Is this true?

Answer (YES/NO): NO